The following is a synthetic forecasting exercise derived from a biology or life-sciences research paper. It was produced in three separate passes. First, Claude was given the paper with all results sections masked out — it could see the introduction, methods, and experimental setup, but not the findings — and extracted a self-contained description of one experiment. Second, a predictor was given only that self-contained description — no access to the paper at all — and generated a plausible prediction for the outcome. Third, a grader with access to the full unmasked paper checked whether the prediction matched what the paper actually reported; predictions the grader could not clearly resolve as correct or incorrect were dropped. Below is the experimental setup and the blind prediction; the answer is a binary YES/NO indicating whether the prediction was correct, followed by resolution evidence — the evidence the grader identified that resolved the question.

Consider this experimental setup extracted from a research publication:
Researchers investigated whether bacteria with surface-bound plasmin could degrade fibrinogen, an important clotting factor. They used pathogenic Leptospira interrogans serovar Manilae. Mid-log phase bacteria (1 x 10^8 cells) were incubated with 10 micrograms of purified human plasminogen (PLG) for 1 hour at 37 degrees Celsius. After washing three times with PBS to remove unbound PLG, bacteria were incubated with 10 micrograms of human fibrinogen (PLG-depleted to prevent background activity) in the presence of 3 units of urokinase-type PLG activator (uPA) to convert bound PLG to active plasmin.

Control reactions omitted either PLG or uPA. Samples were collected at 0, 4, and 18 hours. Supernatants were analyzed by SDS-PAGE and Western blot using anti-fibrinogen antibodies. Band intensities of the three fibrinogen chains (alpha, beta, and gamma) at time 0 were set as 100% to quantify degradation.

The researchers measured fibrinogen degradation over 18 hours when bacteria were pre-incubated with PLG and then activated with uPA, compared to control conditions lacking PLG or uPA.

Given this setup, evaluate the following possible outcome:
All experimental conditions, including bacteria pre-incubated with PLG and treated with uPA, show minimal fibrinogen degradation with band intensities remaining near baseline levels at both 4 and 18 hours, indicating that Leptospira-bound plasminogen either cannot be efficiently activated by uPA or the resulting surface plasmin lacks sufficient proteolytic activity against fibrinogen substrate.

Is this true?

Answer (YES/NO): NO